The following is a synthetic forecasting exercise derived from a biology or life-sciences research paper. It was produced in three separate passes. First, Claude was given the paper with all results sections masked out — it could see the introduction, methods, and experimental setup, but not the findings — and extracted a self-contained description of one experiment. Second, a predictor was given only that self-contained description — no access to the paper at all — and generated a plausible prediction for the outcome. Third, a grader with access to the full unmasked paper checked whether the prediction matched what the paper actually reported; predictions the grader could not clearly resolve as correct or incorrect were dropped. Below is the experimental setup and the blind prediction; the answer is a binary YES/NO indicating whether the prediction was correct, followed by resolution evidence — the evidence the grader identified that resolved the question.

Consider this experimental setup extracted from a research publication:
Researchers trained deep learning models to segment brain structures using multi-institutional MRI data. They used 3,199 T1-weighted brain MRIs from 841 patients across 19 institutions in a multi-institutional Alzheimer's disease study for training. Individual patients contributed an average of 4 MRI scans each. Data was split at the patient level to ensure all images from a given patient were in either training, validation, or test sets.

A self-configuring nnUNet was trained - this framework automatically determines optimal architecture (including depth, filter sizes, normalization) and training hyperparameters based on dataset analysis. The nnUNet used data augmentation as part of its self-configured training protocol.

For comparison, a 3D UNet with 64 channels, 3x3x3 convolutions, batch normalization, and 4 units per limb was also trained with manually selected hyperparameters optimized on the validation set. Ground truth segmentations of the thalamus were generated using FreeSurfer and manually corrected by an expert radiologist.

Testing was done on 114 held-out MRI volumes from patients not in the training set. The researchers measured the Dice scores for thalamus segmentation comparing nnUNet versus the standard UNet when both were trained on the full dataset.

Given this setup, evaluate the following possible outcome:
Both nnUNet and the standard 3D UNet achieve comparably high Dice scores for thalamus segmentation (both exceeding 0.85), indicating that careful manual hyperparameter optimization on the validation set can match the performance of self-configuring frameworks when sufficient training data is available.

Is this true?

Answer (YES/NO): YES